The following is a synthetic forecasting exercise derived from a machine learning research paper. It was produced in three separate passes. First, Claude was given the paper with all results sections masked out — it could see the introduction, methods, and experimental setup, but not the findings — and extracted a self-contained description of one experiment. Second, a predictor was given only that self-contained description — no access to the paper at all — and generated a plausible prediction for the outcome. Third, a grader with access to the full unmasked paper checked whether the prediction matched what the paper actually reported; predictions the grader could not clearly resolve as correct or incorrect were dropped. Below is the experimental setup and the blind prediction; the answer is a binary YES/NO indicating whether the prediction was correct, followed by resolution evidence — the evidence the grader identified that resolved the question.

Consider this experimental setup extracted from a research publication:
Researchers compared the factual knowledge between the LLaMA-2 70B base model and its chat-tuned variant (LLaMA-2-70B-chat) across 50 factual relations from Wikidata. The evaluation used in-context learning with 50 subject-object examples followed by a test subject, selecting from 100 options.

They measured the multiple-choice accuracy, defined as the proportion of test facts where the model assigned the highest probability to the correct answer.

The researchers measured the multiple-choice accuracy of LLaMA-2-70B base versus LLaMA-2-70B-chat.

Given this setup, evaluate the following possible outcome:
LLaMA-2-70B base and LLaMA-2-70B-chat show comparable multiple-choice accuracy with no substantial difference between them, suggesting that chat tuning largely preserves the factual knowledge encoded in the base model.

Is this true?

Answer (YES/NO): NO